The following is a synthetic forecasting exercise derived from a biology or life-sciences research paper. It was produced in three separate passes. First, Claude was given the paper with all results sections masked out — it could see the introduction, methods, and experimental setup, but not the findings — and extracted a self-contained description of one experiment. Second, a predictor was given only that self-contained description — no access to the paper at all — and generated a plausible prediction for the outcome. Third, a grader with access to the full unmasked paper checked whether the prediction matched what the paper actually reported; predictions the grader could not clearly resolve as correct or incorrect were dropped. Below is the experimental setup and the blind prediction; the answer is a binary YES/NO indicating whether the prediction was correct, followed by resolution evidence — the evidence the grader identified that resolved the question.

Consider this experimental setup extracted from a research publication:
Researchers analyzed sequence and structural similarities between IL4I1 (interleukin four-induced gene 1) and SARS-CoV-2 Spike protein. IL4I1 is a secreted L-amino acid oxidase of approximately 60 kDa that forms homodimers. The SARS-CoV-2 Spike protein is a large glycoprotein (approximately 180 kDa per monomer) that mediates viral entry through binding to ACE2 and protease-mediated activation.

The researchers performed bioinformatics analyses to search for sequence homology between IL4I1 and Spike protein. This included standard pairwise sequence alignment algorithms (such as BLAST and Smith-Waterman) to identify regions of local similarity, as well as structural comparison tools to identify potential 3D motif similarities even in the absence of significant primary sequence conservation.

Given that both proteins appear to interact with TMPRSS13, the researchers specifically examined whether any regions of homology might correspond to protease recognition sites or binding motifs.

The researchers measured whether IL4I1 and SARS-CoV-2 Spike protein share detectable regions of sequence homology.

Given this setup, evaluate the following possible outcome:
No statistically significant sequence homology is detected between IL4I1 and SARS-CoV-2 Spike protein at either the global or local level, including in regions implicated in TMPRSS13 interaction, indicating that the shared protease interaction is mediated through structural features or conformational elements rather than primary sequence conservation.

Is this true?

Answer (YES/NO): NO